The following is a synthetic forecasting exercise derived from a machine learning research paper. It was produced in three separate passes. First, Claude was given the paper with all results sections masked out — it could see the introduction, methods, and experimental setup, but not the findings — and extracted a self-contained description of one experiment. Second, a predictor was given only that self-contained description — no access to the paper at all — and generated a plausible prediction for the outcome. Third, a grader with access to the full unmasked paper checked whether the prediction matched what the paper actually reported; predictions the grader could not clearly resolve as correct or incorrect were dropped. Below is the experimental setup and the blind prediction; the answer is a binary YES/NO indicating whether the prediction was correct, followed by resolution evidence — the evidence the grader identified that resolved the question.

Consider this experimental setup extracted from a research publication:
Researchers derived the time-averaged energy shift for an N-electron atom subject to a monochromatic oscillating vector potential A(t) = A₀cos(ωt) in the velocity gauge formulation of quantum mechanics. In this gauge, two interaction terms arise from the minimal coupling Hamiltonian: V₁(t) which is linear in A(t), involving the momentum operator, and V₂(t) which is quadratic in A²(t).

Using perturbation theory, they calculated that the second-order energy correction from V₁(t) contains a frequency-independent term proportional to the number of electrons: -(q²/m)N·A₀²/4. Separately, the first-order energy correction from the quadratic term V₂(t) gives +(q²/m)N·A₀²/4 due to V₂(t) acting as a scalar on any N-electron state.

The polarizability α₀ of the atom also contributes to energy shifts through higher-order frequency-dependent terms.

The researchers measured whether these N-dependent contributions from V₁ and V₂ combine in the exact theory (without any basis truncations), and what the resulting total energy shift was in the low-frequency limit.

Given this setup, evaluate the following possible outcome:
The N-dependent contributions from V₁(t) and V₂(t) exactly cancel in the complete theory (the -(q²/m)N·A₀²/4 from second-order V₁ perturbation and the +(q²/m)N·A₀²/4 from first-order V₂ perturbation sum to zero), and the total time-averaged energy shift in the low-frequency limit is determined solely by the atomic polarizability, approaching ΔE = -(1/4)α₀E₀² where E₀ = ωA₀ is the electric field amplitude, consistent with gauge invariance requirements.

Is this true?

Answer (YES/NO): YES